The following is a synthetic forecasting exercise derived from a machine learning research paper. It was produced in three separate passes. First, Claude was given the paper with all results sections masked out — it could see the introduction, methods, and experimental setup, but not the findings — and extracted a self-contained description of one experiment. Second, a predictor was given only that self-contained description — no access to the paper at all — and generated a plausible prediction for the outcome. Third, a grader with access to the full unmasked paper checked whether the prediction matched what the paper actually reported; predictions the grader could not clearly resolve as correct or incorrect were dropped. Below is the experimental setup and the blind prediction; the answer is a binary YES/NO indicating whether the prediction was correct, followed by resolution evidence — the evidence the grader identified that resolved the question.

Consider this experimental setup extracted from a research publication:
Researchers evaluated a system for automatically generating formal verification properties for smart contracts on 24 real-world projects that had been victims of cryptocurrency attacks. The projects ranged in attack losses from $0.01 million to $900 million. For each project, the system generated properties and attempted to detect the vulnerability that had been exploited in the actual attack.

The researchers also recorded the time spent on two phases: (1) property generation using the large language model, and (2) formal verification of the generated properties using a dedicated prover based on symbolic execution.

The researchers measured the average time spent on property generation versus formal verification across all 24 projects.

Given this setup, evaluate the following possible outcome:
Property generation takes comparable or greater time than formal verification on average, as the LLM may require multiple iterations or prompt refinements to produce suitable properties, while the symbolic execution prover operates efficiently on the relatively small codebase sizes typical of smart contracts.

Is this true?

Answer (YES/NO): YES